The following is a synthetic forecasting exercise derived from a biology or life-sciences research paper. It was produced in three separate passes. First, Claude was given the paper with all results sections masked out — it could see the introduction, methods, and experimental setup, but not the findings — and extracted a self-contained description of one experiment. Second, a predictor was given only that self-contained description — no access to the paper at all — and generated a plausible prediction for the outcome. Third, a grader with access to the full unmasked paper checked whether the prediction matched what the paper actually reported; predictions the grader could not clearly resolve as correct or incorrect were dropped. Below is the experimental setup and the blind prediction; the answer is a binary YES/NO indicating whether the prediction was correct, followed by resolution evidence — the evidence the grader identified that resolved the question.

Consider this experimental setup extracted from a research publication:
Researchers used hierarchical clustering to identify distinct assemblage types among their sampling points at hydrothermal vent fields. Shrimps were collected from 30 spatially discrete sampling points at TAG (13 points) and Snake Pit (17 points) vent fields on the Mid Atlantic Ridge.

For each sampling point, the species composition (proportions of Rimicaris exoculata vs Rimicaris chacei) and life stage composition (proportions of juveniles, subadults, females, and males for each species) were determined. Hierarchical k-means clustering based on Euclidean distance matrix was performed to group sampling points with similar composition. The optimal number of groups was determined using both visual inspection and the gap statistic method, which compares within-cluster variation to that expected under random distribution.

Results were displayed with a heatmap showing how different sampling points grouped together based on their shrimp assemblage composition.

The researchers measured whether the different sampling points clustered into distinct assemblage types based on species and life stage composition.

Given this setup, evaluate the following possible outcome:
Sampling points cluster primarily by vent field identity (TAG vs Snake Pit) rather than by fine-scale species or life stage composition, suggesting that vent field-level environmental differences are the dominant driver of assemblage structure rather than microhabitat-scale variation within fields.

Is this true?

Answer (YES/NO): NO